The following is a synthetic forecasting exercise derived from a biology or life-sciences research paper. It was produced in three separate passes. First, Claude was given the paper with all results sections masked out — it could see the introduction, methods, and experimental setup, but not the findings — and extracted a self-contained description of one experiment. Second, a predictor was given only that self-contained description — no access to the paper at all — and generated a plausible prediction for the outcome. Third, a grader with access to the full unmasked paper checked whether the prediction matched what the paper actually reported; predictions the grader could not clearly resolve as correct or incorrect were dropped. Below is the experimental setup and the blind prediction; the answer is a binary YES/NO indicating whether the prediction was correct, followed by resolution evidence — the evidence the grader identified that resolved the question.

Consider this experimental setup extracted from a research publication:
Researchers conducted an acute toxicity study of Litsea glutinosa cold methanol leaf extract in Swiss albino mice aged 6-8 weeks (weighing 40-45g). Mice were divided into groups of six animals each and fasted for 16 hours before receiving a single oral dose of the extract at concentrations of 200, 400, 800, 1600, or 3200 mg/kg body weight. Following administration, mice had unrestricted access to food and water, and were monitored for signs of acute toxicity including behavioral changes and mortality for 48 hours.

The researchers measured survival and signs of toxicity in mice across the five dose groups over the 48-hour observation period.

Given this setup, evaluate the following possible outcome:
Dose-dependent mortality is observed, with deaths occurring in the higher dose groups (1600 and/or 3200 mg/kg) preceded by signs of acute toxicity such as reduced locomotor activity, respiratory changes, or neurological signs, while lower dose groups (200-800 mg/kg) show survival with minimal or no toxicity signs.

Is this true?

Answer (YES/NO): NO